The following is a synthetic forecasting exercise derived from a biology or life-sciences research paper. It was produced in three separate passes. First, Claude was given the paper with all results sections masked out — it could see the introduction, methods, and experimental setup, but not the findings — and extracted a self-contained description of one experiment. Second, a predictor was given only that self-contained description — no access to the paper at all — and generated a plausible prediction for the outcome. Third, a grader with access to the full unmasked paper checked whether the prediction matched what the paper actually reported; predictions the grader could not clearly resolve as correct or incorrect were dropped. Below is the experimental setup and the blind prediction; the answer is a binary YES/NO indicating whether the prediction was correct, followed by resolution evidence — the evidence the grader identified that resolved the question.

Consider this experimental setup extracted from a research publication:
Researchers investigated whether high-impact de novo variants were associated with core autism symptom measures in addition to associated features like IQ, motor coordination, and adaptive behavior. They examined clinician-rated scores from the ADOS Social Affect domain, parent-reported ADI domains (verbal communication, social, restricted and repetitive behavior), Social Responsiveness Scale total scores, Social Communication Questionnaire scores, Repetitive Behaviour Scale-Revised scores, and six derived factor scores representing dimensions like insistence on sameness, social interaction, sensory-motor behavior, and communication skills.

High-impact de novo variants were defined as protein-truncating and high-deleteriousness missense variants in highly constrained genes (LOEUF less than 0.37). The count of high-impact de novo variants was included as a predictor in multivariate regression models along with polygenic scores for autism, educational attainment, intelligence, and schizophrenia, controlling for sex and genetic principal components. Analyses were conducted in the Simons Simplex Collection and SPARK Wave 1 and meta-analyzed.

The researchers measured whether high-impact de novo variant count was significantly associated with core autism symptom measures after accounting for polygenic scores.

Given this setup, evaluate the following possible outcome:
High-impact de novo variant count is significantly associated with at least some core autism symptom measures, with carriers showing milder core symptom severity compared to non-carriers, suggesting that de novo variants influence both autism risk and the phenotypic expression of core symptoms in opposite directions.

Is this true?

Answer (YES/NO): NO